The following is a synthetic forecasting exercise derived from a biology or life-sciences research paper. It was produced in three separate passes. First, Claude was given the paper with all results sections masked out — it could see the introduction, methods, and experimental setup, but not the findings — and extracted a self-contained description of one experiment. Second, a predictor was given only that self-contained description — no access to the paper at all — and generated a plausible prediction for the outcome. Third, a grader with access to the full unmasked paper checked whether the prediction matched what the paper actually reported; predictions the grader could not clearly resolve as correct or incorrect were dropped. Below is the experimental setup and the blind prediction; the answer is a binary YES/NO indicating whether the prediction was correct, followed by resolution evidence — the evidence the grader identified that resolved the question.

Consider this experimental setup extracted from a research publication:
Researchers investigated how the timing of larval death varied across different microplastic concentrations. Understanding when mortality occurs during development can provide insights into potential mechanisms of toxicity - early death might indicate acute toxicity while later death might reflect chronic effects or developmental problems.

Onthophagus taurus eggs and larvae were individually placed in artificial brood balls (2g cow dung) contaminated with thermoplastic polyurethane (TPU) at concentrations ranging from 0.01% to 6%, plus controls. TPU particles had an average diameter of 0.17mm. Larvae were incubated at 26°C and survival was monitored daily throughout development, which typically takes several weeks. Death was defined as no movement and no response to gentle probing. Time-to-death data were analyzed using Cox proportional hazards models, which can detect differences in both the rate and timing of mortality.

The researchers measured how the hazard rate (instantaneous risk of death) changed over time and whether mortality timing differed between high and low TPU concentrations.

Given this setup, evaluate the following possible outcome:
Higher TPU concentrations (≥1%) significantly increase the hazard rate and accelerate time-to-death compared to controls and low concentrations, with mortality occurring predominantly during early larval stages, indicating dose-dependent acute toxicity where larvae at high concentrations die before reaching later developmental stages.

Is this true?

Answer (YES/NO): YES